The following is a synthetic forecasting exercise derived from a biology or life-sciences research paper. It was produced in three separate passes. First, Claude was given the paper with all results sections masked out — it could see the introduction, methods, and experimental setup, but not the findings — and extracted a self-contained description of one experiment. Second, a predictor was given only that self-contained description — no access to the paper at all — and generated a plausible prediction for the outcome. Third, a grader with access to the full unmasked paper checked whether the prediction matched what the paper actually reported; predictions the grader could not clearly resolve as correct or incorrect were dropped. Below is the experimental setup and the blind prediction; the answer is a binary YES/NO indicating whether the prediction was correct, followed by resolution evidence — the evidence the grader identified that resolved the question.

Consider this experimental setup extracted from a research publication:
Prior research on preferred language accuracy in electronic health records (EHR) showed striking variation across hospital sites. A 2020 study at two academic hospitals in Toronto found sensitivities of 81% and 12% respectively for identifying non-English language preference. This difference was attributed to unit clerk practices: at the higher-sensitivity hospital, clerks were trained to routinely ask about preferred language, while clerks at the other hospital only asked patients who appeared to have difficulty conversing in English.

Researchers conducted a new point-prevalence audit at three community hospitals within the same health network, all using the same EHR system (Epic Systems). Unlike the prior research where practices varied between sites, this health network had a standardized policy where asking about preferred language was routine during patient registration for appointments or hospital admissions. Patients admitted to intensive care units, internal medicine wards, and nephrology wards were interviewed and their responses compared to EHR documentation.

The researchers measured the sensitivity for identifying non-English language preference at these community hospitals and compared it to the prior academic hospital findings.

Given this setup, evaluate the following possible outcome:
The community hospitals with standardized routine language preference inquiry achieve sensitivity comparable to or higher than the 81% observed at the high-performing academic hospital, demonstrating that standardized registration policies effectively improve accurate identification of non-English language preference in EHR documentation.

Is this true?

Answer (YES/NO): NO